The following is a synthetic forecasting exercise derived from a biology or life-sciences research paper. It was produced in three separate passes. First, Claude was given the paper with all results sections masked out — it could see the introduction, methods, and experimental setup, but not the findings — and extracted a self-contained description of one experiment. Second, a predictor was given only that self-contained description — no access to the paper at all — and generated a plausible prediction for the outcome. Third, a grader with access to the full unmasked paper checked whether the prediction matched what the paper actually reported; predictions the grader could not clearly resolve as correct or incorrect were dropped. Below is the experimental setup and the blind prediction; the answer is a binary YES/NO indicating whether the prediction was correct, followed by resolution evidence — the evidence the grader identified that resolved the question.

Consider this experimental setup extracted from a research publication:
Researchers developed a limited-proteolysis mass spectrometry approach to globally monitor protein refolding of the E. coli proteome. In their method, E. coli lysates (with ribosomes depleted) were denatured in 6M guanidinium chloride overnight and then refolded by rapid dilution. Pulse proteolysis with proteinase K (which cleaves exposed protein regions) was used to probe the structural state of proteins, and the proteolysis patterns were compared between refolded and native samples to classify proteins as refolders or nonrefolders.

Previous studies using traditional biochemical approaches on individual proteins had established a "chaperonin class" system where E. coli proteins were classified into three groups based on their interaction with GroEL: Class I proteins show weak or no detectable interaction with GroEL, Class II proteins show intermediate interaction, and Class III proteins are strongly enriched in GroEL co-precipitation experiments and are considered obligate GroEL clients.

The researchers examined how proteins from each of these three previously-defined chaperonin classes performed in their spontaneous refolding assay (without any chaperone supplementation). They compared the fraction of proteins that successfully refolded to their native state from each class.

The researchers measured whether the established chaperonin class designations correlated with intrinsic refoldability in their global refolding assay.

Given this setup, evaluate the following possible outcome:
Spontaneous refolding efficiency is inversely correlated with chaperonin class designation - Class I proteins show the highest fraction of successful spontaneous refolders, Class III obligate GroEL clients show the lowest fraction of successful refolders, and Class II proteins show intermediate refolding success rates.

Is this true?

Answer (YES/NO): NO